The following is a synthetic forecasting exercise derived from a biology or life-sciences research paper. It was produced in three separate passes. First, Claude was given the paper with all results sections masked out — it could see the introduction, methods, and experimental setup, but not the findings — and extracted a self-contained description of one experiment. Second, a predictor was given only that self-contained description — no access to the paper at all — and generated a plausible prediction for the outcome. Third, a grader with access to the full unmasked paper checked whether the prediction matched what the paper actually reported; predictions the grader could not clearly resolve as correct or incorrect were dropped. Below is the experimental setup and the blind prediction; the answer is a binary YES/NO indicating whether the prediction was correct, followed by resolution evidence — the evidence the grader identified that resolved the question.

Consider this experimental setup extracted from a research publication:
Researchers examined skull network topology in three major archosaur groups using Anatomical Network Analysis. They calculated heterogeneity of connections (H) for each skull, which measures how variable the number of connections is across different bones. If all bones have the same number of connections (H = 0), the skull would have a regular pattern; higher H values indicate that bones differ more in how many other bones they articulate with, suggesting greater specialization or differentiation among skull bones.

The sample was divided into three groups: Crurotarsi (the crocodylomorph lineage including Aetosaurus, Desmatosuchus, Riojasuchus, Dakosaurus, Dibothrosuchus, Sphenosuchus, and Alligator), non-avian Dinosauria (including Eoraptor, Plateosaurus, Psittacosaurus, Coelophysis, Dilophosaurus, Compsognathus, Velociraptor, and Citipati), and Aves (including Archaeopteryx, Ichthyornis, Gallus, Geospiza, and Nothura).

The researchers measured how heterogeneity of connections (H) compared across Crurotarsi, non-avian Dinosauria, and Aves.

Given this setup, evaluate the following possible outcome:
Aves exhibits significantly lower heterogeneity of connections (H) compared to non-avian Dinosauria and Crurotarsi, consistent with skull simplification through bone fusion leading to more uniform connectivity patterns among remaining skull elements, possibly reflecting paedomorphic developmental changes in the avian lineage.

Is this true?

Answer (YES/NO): NO